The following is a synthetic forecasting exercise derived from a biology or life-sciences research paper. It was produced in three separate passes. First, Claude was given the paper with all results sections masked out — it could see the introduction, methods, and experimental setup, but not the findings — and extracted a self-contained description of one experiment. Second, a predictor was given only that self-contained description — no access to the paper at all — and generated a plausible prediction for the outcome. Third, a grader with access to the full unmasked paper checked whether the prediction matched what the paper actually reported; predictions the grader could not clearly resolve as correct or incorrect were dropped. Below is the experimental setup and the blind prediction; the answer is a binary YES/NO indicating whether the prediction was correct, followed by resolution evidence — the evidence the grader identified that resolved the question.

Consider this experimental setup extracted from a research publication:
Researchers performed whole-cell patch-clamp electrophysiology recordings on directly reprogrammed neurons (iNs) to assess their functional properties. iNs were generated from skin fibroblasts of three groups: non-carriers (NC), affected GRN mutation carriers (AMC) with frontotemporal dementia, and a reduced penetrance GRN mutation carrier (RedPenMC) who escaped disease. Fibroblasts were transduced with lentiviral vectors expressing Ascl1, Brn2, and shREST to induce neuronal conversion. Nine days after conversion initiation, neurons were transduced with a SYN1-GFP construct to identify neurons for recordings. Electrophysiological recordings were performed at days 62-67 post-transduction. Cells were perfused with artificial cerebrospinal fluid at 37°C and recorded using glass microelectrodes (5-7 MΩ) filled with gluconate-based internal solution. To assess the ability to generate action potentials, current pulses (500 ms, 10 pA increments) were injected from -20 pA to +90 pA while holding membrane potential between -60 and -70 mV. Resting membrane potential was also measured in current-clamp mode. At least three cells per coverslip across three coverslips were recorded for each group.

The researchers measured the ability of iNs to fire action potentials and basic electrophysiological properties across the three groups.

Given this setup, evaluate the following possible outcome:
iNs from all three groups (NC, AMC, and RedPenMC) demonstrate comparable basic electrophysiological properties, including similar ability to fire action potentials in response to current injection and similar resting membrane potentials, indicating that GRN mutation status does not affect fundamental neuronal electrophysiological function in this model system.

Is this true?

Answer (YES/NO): NO